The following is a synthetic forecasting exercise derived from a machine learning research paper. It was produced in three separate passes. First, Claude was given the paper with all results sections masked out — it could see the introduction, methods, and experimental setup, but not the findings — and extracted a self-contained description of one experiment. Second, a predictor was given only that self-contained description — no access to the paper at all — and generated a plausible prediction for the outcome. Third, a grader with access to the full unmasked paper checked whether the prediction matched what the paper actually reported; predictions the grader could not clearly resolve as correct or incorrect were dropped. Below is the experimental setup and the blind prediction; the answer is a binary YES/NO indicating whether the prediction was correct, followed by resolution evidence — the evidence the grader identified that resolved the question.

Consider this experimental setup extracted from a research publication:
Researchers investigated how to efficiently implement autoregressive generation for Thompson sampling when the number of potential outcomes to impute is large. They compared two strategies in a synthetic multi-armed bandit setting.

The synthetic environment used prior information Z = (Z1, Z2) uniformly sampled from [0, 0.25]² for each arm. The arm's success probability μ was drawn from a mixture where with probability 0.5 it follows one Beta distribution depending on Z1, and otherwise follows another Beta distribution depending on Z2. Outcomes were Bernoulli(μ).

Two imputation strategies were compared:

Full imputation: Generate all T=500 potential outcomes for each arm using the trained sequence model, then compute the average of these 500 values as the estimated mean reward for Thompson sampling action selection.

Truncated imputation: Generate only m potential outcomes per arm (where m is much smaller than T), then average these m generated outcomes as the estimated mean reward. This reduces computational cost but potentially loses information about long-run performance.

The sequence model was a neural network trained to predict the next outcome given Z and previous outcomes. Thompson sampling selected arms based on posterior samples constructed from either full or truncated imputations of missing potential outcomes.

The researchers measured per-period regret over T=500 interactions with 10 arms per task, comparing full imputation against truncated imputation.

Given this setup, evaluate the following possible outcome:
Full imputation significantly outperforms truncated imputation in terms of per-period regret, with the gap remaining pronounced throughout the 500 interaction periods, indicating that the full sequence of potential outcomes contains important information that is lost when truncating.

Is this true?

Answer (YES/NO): NO